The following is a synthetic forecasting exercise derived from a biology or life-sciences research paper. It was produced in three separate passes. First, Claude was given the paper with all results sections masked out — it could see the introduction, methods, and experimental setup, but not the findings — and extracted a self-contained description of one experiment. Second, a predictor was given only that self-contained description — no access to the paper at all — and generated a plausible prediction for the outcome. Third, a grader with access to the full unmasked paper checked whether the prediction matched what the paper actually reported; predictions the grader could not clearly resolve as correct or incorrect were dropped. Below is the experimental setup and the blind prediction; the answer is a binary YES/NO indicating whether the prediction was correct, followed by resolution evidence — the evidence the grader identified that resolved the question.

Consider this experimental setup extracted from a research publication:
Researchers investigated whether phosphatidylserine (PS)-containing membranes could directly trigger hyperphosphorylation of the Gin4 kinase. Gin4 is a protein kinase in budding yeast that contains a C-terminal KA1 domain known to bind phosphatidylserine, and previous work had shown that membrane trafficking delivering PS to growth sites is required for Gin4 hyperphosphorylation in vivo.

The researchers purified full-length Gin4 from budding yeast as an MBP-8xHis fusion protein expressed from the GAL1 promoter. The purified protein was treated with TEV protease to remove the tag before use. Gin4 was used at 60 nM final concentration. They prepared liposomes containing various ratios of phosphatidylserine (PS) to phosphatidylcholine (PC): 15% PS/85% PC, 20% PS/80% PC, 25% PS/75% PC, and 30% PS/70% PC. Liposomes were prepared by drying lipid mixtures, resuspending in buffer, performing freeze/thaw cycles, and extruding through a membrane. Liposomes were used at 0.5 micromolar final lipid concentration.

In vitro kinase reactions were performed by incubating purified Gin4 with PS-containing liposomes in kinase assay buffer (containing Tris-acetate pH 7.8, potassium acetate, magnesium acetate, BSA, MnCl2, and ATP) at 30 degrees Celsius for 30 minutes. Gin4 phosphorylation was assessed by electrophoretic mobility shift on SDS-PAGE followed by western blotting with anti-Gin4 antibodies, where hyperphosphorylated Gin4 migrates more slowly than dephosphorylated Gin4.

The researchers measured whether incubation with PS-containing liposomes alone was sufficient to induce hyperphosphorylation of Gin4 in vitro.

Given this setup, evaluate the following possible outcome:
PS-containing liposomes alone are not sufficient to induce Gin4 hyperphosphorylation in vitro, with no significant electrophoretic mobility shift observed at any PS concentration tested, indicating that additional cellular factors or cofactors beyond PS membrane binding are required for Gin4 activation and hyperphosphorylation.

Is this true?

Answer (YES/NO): YES